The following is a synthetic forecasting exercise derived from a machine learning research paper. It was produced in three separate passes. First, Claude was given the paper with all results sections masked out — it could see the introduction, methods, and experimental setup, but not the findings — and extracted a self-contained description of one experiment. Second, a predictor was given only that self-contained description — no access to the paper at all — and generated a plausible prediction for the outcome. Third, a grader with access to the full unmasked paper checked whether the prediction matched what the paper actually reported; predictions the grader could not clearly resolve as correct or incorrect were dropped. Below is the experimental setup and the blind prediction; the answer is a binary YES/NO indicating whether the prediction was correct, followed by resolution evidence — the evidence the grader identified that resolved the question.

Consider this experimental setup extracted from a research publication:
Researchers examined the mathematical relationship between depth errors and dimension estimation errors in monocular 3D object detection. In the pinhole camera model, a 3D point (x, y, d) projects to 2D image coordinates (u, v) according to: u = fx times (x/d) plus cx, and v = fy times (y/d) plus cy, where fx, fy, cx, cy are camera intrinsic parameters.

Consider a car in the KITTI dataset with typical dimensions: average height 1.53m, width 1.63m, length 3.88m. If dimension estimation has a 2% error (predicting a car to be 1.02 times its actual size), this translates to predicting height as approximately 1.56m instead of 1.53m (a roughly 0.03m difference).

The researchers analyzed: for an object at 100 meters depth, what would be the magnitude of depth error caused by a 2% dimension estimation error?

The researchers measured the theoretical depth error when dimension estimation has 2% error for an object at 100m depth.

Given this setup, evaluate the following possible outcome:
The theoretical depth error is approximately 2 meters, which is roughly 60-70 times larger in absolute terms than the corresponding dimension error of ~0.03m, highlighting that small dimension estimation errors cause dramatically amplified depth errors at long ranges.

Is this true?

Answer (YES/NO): YES